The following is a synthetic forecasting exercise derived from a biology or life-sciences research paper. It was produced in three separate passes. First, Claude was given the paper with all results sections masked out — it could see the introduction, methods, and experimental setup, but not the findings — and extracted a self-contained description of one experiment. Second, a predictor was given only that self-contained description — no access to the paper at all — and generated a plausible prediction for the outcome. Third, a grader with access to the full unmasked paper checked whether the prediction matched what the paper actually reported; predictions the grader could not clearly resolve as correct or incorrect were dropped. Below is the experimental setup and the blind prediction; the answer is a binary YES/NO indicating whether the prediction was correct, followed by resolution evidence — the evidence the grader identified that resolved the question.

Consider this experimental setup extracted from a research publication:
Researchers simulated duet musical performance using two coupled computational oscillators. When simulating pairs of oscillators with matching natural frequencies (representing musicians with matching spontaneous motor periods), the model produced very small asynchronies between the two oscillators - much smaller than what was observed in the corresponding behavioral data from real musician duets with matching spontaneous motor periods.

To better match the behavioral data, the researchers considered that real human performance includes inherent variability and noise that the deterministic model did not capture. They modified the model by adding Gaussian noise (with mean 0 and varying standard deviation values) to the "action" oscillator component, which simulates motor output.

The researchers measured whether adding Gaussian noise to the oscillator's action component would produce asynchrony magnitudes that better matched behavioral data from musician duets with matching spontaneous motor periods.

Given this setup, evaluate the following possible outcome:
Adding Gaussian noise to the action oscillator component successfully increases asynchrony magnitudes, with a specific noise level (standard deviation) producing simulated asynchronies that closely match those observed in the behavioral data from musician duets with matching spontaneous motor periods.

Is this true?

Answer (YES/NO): YES